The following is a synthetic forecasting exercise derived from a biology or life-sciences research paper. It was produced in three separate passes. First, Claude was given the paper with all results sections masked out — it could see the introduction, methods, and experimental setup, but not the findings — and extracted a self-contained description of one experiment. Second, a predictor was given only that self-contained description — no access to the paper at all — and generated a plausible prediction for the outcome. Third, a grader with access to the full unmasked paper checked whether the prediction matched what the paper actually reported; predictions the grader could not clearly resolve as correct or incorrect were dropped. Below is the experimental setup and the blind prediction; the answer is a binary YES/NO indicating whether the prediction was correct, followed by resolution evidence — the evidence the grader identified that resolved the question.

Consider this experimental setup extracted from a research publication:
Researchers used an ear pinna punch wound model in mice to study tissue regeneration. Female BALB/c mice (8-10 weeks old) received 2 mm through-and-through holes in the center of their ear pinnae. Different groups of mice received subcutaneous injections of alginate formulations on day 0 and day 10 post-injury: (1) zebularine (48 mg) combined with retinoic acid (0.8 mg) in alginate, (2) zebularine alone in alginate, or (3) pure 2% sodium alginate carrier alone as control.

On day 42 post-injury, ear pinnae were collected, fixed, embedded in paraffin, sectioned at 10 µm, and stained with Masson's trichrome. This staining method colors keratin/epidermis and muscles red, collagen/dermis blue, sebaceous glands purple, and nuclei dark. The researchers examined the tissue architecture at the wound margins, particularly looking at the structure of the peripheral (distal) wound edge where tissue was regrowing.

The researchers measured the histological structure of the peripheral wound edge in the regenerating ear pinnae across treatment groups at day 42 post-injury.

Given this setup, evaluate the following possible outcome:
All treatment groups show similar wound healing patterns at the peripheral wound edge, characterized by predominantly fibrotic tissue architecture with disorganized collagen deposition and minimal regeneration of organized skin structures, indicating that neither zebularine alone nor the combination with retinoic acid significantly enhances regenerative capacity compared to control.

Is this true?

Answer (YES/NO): NO